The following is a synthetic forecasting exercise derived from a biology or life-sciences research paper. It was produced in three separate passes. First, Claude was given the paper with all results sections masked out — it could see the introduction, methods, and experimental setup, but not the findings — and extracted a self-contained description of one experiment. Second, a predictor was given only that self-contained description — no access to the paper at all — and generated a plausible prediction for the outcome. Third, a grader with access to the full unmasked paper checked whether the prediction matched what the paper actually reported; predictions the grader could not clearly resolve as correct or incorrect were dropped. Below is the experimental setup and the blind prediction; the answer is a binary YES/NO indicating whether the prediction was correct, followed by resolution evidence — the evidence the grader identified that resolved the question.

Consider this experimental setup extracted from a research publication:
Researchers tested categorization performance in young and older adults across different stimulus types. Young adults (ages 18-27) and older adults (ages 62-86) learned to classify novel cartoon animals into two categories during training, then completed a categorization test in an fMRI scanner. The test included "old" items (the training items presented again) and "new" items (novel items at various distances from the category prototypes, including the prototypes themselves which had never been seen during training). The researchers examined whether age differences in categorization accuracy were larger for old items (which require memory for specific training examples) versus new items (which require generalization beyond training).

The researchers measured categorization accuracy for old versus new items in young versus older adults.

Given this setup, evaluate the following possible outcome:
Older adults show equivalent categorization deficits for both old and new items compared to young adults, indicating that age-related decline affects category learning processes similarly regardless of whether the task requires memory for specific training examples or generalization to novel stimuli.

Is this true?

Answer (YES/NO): NO